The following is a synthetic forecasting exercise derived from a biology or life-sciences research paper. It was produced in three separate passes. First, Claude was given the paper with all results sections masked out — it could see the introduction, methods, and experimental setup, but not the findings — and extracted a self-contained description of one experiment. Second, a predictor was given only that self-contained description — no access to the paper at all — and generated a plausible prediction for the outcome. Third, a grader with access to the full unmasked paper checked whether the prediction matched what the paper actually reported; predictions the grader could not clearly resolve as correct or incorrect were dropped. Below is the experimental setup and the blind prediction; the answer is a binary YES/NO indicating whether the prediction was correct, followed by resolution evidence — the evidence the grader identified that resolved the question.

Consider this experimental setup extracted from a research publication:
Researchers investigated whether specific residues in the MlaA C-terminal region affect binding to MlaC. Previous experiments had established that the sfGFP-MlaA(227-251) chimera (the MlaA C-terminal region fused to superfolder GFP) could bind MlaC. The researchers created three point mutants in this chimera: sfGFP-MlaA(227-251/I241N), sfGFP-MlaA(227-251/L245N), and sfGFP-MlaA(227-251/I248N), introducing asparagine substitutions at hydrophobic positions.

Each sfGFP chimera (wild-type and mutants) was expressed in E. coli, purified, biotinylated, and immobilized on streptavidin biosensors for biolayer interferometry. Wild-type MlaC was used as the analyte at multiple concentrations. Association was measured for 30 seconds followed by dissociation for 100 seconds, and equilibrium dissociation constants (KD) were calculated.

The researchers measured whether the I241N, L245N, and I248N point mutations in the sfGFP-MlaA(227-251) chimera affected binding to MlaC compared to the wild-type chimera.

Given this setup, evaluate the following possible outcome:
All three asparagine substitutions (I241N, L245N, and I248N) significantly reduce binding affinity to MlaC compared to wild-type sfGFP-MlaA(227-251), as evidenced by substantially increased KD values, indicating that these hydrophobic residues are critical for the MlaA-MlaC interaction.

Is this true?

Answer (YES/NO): NO